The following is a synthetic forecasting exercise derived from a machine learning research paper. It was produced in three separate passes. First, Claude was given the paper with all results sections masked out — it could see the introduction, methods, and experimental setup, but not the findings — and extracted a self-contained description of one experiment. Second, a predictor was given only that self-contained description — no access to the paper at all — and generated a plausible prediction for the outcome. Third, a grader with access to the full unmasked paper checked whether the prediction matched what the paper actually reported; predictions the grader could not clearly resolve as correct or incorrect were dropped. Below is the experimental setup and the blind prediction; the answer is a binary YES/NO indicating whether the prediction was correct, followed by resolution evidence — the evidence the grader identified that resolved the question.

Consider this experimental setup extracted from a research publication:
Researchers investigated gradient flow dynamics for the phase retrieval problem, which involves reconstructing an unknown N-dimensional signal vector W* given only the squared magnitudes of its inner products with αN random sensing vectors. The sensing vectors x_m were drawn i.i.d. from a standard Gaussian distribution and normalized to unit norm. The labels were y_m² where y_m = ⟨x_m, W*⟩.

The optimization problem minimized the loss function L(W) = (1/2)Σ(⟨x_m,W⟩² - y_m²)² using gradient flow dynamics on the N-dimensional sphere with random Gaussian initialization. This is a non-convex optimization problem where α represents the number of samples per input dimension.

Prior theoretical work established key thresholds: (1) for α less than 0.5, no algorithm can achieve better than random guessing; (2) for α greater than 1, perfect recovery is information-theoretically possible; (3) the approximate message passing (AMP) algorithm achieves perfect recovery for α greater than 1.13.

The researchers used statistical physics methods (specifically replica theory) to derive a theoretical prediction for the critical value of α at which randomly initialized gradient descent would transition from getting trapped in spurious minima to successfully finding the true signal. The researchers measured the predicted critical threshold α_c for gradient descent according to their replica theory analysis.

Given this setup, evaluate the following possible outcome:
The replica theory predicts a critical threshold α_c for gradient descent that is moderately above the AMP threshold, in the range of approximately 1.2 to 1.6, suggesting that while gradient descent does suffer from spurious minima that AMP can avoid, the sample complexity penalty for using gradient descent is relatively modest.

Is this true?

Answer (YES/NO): NO